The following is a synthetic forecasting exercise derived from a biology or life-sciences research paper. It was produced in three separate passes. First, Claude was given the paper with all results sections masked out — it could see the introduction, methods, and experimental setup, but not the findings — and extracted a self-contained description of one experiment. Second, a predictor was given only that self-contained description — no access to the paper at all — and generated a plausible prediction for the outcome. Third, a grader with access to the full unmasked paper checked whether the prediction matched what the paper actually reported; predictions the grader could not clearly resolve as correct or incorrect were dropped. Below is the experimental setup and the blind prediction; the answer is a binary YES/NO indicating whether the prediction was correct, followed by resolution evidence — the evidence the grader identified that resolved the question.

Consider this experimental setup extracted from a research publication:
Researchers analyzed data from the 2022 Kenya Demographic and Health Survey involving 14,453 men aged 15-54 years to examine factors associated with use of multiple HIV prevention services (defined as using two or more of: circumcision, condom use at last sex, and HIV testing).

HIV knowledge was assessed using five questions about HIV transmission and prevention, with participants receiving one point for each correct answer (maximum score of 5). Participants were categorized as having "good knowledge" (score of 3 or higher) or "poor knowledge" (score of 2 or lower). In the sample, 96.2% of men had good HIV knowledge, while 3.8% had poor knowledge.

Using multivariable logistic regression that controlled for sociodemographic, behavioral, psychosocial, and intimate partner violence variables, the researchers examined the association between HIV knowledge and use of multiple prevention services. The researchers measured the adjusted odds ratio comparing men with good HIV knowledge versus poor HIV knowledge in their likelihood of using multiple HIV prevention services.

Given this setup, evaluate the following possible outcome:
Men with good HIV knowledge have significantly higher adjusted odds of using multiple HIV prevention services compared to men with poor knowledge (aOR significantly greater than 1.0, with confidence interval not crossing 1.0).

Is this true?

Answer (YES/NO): YES